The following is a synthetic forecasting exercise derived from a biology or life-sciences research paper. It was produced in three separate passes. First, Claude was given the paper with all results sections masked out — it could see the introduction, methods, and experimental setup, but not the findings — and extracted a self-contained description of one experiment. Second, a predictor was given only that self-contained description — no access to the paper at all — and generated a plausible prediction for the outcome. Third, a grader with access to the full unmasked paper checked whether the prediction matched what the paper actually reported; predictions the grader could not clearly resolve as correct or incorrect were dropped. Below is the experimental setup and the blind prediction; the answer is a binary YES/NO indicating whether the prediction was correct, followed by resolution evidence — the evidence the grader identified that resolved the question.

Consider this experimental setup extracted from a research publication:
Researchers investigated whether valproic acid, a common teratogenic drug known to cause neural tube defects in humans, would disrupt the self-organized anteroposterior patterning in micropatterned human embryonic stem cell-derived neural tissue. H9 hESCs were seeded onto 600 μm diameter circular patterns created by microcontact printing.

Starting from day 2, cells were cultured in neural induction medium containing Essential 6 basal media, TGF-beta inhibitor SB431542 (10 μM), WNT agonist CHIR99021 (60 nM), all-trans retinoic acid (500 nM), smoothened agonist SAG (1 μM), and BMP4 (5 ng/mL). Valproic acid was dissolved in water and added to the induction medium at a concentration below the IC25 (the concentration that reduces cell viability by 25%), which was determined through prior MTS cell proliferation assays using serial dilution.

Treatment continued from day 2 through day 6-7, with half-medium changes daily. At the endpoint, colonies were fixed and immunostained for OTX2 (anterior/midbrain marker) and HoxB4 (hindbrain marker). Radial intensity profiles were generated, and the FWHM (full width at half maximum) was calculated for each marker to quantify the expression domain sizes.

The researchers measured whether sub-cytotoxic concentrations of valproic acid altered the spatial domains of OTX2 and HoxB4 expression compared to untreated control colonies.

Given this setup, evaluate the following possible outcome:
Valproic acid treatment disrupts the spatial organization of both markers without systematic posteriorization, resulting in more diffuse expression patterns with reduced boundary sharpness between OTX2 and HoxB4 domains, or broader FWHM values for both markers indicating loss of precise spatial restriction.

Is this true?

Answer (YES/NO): NO